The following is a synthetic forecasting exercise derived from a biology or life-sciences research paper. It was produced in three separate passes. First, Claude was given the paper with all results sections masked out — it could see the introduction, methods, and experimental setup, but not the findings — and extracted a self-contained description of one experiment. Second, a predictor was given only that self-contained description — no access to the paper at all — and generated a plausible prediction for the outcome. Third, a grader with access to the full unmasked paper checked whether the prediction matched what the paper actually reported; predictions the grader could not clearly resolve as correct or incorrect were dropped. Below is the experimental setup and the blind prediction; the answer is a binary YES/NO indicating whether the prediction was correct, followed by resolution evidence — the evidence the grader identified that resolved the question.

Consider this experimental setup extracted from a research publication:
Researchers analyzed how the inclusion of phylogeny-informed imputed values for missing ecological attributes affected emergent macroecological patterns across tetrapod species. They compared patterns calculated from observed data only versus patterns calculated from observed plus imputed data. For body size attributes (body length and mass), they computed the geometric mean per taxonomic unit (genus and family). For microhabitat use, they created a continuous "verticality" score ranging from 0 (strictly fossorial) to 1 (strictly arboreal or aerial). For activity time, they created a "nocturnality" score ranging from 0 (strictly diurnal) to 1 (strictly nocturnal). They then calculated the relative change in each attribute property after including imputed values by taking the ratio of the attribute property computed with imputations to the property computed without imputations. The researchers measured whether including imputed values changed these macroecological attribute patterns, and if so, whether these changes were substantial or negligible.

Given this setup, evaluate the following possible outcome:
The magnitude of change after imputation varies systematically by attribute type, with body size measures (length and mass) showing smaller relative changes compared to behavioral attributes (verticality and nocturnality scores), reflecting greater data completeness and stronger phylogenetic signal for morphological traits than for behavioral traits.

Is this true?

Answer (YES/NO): NO